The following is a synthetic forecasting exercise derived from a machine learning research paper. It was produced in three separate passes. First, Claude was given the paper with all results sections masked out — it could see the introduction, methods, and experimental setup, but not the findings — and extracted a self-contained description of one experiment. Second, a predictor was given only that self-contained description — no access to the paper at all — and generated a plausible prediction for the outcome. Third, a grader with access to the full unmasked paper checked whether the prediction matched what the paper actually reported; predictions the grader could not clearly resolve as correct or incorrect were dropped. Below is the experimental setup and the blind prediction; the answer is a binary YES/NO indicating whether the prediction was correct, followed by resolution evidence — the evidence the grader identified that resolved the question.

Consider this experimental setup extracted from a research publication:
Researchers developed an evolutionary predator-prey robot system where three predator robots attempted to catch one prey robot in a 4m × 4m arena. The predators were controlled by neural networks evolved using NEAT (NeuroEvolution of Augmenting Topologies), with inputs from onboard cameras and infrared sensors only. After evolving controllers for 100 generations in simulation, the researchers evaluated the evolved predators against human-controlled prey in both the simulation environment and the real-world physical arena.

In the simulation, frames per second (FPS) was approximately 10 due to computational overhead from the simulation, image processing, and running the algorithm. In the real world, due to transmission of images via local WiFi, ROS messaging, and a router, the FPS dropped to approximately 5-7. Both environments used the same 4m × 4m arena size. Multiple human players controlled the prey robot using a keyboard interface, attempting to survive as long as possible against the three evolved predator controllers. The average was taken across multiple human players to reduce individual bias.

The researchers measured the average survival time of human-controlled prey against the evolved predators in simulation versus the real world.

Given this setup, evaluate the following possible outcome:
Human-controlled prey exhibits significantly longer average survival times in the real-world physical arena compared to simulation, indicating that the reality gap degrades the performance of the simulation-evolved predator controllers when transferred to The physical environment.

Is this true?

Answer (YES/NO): YES